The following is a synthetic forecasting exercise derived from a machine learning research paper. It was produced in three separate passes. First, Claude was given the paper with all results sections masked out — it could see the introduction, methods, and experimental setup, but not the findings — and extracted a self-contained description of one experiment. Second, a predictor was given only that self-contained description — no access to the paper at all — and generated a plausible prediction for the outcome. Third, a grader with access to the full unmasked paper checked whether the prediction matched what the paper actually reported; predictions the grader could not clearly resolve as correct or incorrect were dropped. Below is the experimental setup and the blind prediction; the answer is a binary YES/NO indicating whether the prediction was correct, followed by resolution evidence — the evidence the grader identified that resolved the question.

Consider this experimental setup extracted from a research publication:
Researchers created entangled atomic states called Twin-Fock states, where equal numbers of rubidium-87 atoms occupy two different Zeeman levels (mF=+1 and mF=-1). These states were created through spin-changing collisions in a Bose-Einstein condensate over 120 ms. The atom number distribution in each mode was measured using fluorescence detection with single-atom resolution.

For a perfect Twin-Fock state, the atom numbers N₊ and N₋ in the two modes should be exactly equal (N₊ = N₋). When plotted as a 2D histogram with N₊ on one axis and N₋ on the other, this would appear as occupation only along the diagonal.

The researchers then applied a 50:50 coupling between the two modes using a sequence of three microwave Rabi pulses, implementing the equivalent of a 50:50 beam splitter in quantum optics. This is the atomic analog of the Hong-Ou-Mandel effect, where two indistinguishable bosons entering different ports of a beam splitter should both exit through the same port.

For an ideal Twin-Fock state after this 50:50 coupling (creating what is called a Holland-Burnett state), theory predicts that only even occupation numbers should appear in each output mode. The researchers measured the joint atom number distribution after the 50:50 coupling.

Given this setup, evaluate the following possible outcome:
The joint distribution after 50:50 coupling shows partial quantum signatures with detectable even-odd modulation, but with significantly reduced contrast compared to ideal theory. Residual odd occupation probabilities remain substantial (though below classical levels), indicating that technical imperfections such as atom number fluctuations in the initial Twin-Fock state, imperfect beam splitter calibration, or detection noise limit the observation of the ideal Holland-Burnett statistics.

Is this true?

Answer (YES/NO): NO